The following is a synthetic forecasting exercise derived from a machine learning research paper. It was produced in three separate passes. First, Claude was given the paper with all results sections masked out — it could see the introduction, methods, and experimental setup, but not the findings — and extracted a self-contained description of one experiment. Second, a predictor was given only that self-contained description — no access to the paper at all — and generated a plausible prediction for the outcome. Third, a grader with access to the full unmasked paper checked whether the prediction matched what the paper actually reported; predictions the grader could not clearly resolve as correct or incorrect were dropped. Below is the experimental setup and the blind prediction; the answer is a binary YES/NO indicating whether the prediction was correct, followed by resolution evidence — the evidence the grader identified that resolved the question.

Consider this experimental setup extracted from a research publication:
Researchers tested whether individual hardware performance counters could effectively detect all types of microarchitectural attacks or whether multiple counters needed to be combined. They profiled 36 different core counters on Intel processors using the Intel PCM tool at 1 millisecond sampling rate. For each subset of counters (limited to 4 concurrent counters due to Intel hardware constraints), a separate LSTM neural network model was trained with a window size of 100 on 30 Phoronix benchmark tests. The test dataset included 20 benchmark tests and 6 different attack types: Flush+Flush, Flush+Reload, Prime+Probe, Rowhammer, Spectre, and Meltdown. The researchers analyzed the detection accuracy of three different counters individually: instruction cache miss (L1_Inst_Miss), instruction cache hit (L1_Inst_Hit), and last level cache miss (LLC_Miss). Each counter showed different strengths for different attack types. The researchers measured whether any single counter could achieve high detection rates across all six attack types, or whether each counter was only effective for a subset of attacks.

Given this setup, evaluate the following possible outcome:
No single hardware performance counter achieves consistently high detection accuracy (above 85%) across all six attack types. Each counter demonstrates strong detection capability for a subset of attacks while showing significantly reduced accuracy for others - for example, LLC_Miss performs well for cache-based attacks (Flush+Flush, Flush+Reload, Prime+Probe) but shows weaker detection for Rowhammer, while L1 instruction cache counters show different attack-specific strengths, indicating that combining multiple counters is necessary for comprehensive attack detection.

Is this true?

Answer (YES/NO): NO